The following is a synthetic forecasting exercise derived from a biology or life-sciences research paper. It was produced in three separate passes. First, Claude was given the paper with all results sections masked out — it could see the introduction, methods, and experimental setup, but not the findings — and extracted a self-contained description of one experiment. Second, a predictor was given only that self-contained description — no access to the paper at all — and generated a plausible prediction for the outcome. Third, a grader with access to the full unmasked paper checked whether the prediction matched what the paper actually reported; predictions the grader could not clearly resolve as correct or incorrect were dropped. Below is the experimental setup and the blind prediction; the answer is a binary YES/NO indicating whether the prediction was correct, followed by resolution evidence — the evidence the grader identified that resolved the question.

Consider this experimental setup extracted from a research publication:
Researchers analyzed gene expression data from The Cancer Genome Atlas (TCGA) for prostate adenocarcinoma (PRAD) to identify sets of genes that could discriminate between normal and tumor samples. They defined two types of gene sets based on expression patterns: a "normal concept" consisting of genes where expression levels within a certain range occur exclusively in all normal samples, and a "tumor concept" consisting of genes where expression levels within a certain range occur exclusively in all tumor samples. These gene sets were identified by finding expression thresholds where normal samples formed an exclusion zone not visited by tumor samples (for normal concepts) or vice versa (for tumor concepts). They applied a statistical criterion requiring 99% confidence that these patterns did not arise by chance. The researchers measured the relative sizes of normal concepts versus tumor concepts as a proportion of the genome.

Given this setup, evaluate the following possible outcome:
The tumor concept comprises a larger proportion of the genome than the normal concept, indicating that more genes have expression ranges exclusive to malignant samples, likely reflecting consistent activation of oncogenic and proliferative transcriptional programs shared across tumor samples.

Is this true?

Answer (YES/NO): NO